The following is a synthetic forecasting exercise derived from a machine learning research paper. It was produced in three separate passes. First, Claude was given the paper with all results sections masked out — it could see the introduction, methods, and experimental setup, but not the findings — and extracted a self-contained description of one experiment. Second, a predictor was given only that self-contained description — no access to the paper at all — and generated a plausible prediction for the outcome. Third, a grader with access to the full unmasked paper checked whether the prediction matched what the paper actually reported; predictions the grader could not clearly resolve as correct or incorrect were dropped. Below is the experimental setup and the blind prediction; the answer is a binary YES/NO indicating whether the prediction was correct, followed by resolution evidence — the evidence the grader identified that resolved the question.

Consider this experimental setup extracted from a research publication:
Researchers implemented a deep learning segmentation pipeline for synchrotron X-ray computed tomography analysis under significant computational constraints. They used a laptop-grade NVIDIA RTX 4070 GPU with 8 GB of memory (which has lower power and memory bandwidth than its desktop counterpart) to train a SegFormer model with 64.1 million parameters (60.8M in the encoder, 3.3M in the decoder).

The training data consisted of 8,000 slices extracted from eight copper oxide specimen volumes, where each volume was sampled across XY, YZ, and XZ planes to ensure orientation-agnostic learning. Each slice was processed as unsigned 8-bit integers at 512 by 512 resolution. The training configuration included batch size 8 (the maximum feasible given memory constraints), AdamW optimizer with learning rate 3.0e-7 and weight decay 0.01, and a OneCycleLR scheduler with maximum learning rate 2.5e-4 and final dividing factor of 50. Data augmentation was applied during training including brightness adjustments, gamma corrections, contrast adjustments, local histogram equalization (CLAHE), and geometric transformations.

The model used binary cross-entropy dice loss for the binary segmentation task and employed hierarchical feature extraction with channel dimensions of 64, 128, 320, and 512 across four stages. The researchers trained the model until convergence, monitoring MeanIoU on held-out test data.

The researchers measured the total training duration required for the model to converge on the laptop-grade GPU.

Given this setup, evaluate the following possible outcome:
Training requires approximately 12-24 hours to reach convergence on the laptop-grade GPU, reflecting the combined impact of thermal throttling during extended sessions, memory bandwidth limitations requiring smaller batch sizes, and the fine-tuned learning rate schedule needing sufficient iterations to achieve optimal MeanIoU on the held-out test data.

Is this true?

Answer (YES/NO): YES